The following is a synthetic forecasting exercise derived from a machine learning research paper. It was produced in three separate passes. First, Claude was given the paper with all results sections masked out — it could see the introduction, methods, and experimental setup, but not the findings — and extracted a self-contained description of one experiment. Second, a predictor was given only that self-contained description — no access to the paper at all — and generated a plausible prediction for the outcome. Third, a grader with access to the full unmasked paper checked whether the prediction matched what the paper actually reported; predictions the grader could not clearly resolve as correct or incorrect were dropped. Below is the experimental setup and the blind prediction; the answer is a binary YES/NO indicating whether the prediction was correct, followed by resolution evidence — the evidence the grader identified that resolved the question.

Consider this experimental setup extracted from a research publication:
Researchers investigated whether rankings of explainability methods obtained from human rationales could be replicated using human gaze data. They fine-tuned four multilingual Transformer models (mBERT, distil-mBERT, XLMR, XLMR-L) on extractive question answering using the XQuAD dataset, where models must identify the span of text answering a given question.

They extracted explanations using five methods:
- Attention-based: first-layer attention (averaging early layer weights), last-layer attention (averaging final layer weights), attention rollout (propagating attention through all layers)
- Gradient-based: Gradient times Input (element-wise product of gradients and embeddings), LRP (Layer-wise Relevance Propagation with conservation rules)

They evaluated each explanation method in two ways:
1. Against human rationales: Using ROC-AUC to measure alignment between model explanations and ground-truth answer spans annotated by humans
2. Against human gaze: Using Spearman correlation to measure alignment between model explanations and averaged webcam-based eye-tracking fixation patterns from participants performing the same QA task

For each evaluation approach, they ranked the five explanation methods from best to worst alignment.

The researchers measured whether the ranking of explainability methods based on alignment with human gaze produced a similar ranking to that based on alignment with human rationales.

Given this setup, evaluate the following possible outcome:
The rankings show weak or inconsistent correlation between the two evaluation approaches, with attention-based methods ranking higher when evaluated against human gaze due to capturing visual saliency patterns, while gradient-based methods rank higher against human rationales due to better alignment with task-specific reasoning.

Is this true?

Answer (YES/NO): NO